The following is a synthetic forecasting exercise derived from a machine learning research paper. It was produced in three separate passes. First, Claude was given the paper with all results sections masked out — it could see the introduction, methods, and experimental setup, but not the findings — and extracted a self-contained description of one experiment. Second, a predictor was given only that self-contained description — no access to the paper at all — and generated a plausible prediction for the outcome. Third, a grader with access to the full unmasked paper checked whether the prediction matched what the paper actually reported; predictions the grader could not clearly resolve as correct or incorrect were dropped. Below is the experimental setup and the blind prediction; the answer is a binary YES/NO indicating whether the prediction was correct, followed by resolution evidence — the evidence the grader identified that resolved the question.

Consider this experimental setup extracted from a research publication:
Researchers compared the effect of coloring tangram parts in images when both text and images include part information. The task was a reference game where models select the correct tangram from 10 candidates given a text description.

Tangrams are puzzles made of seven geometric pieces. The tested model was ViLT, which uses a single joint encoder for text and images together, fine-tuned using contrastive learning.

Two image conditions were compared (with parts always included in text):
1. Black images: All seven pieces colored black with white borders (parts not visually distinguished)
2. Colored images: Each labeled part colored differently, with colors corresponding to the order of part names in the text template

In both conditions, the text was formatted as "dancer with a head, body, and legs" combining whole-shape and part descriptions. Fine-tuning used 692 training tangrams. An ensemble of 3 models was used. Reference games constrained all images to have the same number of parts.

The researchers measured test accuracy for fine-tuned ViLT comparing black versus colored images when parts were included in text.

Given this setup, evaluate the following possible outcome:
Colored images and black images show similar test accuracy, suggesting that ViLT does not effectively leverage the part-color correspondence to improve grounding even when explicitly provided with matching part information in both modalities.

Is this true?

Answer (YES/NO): NO